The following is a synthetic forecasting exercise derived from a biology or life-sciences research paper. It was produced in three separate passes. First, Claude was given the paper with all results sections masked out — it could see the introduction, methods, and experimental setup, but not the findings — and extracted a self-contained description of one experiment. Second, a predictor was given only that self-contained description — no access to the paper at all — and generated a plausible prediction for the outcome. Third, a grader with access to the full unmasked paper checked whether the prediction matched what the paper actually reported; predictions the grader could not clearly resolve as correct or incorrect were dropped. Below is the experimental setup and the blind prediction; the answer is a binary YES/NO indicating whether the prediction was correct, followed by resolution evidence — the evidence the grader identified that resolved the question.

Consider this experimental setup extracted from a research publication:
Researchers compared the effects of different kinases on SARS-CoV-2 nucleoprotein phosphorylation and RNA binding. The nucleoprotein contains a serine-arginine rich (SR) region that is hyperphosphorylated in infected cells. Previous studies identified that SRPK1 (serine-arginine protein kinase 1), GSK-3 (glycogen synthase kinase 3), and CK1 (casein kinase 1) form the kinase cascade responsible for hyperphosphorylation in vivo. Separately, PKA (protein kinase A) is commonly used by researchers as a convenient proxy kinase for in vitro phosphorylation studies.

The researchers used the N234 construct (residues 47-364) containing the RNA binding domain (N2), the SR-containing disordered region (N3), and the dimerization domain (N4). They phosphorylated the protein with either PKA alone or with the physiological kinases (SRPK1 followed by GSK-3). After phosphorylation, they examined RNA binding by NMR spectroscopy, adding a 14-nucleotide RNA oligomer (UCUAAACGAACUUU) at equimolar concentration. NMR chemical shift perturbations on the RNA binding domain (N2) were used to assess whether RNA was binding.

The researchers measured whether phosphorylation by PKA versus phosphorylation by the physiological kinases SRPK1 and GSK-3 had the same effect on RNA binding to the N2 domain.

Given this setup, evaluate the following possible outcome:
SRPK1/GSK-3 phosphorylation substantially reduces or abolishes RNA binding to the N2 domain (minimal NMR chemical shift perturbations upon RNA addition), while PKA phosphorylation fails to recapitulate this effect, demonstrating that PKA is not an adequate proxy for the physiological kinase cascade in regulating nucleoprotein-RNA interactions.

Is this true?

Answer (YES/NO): YES